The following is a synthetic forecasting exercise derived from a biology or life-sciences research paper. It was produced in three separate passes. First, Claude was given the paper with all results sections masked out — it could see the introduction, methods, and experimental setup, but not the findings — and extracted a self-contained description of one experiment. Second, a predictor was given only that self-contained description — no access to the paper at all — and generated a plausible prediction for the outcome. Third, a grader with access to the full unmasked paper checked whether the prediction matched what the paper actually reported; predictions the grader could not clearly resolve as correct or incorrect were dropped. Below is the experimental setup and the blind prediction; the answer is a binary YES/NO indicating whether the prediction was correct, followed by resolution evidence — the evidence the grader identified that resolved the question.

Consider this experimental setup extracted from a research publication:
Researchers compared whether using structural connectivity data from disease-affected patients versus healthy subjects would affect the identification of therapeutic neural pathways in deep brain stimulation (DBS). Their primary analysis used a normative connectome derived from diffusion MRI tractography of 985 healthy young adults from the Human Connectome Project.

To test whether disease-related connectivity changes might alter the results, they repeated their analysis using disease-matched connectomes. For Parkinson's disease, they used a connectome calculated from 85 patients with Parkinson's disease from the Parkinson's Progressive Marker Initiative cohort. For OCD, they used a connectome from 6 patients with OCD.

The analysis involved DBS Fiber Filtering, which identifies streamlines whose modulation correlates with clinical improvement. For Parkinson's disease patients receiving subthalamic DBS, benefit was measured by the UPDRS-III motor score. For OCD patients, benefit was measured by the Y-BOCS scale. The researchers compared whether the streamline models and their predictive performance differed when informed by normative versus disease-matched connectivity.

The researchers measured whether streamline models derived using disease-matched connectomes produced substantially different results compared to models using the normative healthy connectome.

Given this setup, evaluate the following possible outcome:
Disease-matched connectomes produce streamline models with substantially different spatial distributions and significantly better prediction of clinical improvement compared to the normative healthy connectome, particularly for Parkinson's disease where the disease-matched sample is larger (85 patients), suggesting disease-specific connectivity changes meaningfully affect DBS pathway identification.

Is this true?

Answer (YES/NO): NO